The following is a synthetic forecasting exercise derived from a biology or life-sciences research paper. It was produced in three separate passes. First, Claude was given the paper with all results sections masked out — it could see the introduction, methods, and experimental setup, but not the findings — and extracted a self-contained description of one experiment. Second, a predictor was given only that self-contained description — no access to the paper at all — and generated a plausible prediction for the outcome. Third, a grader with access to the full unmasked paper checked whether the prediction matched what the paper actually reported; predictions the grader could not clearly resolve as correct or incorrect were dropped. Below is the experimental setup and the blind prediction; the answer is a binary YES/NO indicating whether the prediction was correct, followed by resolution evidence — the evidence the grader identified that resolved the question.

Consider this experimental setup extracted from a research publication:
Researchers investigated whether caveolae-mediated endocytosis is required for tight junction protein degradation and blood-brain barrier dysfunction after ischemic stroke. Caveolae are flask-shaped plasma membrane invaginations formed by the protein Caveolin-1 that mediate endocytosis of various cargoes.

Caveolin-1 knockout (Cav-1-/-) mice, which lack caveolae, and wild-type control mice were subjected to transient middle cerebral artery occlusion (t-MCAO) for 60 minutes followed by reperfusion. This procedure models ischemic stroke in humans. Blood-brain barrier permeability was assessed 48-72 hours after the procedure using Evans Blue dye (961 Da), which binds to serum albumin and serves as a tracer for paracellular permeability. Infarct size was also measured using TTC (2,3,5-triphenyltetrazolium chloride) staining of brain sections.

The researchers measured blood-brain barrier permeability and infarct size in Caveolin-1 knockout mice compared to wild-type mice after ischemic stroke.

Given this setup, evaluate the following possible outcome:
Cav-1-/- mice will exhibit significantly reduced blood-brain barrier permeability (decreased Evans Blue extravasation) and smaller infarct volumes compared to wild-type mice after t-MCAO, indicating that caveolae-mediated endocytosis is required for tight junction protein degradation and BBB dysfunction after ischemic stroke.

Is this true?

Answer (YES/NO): NO